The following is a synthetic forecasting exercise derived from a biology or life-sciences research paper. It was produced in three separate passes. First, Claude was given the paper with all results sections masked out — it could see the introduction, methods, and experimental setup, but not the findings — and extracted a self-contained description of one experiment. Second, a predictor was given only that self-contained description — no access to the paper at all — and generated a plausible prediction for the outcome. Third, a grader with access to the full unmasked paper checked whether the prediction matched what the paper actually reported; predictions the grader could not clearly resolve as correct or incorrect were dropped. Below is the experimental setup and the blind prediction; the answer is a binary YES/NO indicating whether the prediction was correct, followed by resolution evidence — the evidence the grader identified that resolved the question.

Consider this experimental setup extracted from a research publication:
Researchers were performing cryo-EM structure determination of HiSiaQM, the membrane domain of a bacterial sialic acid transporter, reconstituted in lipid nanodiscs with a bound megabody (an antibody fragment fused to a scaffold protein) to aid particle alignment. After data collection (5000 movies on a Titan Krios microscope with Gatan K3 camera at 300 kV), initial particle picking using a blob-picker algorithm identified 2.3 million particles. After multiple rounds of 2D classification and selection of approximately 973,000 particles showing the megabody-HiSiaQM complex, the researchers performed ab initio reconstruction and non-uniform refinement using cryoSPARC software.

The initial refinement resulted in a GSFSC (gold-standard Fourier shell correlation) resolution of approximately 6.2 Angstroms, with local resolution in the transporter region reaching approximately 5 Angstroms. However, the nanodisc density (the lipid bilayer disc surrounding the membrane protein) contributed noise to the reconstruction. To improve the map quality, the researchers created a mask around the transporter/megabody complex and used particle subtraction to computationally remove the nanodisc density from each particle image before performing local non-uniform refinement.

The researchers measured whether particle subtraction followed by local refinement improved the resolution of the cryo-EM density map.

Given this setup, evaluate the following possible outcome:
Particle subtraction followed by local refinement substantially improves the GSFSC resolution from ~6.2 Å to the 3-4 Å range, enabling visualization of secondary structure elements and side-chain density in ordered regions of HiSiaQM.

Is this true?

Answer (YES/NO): NO